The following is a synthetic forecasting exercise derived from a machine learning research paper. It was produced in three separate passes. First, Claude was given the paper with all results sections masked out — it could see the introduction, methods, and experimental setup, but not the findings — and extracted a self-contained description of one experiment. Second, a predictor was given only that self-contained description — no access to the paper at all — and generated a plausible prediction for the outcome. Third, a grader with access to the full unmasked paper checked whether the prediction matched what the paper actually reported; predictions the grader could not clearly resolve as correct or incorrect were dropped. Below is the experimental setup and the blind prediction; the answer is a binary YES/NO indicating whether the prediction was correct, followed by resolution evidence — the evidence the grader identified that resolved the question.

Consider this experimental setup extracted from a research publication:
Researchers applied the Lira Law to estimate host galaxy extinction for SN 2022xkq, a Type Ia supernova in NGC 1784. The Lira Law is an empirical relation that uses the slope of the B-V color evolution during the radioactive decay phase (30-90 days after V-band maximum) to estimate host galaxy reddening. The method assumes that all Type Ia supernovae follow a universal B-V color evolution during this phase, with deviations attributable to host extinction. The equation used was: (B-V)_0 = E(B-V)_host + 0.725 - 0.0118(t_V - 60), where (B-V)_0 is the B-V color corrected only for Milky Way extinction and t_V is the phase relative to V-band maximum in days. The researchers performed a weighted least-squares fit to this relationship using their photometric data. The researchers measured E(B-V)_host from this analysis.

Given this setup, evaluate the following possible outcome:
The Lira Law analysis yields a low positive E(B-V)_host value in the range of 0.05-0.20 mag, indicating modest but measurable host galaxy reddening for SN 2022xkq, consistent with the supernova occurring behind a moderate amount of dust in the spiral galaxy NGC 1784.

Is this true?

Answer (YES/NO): NO